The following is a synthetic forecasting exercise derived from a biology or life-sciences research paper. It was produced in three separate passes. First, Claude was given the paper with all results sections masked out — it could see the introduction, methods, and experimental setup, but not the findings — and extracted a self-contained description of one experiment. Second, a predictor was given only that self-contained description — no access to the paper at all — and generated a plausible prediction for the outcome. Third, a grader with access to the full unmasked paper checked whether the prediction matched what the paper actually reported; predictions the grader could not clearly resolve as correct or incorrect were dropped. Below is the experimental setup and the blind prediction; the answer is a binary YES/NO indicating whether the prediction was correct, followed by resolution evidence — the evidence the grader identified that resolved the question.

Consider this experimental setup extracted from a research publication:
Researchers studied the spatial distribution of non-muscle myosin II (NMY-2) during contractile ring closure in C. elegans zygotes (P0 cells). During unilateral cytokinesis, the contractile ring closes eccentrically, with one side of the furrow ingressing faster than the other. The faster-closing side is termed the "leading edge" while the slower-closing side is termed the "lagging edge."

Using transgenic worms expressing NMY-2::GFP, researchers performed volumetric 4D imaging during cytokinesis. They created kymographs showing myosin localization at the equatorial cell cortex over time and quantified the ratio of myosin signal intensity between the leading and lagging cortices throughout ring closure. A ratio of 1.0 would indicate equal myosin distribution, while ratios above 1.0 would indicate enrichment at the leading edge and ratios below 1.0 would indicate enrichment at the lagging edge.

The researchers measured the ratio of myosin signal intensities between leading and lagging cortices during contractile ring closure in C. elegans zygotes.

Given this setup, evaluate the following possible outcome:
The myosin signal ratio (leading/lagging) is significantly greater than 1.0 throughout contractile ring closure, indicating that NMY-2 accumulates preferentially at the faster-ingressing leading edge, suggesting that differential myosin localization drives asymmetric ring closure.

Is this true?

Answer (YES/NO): NO